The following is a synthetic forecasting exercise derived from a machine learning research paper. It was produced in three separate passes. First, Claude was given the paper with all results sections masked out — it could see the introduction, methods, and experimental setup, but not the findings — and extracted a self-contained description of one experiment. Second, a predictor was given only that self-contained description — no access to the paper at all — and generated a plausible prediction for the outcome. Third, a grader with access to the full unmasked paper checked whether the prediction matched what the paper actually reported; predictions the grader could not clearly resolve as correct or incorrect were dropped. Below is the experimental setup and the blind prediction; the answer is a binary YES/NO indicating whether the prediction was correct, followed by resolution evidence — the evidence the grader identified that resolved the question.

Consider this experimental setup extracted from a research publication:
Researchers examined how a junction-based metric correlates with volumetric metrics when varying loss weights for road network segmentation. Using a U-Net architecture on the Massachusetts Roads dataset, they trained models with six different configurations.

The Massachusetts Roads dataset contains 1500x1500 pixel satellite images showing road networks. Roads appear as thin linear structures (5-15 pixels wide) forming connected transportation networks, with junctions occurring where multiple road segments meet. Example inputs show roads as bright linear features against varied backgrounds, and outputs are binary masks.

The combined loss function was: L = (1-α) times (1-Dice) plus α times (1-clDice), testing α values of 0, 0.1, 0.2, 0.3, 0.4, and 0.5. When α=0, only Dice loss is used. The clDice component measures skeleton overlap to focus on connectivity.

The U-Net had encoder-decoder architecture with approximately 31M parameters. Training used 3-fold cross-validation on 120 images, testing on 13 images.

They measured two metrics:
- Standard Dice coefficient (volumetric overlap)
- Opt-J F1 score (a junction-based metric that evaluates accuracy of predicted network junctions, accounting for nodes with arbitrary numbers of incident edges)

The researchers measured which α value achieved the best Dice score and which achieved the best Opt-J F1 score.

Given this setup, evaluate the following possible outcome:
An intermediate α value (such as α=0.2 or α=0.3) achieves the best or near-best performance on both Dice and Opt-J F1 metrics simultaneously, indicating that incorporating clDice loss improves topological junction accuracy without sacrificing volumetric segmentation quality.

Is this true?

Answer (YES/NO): NO